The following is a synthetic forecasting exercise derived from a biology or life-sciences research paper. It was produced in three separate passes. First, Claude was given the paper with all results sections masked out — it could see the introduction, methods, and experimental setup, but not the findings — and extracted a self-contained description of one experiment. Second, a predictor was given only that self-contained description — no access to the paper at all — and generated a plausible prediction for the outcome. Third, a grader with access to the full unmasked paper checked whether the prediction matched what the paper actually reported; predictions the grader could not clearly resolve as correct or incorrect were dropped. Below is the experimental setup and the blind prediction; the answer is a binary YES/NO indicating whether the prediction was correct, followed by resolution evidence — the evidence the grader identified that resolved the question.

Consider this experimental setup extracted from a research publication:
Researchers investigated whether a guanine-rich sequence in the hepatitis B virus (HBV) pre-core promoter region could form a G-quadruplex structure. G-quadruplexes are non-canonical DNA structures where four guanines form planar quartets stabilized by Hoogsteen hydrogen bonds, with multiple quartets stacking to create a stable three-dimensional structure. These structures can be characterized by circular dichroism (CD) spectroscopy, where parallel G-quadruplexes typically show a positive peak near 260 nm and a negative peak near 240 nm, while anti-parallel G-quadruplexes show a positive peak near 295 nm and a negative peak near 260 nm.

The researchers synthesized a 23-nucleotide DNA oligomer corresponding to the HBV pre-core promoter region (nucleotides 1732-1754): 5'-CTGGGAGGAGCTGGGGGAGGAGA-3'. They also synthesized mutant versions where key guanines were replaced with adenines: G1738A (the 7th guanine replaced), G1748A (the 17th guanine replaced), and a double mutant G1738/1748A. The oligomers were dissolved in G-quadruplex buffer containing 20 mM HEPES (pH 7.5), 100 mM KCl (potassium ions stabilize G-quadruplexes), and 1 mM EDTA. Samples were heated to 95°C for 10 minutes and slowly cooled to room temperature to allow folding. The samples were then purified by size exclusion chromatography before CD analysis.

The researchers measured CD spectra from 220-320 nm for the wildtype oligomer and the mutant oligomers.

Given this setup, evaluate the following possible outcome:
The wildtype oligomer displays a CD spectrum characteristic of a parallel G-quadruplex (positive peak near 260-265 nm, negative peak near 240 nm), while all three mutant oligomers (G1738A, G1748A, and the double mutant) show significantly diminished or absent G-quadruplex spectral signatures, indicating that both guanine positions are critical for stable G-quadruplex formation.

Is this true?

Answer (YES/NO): NO